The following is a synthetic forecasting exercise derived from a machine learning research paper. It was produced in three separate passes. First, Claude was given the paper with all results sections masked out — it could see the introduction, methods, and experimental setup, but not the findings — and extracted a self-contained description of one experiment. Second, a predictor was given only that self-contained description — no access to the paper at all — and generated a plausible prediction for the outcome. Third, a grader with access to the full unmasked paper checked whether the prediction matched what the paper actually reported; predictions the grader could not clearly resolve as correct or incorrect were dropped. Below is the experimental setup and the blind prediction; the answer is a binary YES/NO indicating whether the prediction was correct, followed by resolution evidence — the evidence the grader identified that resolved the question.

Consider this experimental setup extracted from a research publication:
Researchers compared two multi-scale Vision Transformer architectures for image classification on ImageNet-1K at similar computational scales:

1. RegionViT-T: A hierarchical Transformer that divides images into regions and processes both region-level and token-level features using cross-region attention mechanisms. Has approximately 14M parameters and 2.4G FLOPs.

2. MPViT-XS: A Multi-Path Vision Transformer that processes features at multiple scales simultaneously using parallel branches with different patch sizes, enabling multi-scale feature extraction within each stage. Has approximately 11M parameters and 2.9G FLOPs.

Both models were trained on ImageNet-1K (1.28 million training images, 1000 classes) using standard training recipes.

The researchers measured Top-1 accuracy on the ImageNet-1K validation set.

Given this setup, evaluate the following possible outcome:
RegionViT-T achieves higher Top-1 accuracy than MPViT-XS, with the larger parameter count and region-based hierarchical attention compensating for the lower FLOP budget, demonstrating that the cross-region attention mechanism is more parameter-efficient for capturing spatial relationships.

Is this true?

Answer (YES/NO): NO